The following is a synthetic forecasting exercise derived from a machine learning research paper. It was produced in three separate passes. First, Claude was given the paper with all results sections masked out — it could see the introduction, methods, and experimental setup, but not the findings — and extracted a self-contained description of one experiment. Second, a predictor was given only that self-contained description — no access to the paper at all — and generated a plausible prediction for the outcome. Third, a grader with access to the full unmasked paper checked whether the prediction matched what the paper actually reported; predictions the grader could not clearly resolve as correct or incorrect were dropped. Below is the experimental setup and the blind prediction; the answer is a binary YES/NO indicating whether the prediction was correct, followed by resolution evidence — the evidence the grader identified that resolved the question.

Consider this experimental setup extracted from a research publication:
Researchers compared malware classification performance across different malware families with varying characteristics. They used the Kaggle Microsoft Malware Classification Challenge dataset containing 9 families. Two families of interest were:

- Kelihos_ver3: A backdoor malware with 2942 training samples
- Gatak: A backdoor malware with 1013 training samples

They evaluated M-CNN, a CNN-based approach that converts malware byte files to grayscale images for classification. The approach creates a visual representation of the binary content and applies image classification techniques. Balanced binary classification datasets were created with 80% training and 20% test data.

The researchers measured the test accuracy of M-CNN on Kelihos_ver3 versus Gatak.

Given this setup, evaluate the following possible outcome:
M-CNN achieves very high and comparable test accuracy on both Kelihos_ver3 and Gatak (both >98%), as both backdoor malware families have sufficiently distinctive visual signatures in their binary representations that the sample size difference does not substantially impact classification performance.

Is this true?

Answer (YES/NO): NO